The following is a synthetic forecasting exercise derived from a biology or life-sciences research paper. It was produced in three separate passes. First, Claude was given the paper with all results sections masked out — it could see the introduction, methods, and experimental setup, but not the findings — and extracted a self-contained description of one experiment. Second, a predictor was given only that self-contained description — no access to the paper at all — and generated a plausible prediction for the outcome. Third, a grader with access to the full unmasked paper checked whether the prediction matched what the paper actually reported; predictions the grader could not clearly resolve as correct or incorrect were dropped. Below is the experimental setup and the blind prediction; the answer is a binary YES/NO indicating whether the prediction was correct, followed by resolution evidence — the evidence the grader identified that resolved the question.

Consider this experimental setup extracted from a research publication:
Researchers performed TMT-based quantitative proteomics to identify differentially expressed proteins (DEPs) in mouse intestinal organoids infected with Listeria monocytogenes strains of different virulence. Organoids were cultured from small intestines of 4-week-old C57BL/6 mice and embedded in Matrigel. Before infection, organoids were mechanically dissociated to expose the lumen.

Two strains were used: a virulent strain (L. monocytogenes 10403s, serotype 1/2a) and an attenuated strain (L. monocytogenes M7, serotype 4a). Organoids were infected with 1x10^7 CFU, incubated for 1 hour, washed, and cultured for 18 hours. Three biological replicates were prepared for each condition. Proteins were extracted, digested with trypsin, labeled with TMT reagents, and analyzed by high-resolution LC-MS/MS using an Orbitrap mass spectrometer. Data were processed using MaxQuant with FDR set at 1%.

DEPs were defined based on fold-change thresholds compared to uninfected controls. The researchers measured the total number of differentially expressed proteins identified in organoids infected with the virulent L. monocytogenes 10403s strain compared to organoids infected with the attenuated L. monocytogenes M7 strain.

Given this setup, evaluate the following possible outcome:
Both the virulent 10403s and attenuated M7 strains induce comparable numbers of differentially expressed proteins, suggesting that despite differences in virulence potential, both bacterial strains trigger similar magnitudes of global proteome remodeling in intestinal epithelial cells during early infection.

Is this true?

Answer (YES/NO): NO